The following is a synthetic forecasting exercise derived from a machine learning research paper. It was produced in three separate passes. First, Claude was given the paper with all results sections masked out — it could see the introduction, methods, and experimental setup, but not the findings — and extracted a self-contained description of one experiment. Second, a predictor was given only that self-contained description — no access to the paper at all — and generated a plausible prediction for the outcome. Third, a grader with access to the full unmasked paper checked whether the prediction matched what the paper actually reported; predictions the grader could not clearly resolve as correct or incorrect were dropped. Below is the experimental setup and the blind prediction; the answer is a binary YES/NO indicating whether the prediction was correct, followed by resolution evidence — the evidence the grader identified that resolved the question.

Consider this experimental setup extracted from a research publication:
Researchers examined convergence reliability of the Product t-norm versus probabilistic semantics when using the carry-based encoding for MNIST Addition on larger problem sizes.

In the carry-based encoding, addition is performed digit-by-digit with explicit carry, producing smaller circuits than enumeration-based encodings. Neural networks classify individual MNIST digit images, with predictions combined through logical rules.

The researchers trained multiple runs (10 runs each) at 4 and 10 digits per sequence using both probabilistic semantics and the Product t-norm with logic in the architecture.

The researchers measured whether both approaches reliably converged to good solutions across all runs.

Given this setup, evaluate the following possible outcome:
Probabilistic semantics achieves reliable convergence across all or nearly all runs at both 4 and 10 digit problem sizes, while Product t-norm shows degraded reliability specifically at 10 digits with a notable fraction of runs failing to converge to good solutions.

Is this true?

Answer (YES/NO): NO